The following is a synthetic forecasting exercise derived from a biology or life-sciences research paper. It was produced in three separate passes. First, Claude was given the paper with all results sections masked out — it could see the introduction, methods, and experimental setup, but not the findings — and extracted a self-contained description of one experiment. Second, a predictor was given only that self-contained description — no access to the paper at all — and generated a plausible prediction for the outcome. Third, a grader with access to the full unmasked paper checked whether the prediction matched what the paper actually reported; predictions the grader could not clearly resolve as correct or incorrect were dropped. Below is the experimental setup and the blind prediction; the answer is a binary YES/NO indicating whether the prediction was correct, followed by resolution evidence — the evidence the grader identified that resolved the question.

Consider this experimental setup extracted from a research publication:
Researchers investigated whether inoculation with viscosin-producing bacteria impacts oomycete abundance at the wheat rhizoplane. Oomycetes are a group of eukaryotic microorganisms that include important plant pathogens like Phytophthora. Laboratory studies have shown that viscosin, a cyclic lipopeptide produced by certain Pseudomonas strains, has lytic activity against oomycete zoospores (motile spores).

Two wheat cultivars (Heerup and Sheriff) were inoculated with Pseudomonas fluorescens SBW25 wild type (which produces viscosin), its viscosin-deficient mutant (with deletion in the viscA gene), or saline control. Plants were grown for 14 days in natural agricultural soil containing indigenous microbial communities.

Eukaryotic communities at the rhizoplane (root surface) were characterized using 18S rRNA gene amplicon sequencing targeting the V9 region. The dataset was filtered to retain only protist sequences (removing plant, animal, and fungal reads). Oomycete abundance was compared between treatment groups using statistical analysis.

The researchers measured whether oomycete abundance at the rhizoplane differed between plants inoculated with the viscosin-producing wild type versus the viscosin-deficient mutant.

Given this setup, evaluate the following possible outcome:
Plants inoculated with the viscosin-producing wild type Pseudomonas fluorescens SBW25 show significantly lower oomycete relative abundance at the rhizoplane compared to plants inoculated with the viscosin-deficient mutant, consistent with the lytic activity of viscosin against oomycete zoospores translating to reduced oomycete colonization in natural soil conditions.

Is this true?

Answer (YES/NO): NO